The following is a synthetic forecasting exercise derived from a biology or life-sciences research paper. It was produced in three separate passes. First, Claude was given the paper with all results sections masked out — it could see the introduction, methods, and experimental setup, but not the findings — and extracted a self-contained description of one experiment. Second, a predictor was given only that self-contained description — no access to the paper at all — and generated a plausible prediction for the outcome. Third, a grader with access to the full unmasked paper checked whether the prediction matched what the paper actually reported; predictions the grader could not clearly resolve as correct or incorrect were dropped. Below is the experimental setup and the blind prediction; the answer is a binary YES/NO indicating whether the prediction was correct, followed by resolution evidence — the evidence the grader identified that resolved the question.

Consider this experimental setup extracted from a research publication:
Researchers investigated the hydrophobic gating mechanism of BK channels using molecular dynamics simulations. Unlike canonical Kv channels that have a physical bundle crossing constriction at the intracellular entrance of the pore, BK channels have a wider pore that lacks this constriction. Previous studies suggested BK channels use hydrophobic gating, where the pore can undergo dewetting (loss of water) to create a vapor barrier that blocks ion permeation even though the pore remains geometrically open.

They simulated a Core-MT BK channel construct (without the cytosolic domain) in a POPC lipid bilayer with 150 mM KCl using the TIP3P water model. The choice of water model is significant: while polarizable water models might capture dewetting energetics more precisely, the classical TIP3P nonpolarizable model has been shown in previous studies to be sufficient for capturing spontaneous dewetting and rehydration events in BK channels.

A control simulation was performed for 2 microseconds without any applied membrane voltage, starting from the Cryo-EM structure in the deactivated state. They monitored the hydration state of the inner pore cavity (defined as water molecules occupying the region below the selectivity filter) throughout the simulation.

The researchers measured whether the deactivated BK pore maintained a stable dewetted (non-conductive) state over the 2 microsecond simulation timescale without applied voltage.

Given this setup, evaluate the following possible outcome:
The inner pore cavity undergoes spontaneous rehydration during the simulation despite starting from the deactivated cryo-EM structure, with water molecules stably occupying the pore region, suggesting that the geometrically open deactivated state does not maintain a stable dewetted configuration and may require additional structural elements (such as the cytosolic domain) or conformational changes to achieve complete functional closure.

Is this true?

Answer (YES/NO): NO